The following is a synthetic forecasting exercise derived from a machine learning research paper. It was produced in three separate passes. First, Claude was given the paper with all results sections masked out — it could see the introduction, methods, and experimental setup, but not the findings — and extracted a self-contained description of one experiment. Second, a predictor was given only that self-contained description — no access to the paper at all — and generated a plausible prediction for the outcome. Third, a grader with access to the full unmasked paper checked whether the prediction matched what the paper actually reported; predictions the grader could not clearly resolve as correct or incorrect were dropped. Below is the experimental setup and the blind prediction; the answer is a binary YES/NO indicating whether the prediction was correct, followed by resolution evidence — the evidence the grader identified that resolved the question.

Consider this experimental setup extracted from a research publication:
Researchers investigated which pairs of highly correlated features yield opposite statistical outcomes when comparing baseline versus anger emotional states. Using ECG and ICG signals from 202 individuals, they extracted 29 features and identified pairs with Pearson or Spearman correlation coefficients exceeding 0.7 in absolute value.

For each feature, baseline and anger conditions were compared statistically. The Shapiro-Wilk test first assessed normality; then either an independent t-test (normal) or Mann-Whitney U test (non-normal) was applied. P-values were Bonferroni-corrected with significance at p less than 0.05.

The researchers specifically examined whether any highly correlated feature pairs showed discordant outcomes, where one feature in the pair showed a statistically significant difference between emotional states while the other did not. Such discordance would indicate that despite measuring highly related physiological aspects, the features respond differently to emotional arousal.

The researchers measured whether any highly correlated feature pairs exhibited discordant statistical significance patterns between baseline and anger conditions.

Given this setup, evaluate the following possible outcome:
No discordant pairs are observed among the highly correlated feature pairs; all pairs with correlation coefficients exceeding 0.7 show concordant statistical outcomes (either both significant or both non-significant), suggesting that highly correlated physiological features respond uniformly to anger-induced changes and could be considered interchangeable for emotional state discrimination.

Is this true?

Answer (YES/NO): NO